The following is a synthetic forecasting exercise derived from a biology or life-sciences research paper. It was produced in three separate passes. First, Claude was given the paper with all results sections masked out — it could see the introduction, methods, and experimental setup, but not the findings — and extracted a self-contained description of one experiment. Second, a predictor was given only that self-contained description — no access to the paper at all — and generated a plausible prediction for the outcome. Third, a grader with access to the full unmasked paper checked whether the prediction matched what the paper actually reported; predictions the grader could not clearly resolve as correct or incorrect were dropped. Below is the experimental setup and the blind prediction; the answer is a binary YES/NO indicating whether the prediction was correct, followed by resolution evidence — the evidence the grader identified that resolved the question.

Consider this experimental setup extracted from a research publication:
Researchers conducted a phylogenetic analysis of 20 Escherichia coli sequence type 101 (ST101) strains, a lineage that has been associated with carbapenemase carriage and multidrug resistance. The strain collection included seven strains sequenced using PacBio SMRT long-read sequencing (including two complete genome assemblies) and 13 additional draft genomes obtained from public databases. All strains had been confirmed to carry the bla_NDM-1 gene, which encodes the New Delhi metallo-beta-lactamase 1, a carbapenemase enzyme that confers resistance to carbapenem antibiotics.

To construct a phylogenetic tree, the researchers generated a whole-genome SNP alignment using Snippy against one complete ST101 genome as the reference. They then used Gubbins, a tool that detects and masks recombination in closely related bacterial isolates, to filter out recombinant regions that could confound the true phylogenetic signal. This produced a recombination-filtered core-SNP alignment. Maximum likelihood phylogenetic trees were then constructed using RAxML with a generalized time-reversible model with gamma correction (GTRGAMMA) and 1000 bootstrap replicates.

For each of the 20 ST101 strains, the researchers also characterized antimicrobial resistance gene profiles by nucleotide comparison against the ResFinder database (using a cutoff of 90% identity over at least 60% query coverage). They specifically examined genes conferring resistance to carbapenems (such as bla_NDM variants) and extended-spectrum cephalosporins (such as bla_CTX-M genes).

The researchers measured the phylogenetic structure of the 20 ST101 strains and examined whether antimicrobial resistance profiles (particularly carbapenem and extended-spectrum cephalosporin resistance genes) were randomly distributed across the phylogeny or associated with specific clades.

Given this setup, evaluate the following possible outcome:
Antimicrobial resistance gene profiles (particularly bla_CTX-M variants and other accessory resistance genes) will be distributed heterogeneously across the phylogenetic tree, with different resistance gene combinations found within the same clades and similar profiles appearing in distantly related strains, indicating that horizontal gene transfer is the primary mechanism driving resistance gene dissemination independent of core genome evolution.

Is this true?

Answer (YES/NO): NO